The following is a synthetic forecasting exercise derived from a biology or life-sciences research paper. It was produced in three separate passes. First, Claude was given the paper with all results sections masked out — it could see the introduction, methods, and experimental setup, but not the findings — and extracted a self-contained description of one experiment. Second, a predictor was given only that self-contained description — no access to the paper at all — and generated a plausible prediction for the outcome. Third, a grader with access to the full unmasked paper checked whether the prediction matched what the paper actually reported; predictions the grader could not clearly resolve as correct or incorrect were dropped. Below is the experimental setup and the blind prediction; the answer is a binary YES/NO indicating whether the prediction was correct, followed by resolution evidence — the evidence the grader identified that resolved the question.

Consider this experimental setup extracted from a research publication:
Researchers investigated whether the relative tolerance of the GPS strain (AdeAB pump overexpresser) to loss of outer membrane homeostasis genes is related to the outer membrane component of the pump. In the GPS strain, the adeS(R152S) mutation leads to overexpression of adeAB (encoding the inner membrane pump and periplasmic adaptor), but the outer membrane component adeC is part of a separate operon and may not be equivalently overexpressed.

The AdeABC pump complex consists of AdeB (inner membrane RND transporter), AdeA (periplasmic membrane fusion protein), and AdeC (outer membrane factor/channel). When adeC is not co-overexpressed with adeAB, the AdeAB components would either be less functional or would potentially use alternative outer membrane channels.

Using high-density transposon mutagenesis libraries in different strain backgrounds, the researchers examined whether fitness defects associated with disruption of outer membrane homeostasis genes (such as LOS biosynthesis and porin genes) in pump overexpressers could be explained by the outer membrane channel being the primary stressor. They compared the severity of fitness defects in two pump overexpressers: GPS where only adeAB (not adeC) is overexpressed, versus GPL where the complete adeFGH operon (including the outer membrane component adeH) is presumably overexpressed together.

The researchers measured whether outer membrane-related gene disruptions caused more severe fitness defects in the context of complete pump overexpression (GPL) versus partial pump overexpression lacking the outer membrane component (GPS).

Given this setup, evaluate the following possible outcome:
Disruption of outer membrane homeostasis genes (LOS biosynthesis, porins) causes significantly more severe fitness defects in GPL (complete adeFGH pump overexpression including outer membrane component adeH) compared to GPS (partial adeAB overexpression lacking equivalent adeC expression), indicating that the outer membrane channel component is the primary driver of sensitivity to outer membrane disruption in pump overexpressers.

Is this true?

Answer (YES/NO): YES